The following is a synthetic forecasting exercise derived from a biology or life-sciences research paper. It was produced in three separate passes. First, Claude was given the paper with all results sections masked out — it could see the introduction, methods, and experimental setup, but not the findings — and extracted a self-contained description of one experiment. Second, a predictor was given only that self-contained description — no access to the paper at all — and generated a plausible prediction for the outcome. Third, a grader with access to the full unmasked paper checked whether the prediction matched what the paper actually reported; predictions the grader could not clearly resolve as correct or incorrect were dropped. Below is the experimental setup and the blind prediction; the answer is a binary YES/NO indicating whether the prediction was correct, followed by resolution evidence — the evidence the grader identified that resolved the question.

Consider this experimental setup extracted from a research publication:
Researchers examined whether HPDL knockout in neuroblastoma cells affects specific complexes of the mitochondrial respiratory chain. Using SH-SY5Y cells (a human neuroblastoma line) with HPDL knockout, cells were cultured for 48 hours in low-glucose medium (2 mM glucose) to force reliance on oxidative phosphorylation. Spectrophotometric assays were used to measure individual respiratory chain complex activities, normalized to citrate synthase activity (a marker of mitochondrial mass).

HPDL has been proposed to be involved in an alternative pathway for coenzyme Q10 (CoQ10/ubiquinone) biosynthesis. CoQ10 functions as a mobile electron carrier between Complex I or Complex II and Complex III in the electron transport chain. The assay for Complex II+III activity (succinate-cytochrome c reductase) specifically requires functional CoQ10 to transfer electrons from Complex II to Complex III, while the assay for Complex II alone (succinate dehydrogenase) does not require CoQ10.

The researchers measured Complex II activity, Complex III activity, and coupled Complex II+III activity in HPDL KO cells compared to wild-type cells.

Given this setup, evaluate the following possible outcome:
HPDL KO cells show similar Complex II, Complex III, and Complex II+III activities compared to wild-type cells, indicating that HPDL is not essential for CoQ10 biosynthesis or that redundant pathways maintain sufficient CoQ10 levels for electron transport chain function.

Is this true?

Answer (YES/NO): NO